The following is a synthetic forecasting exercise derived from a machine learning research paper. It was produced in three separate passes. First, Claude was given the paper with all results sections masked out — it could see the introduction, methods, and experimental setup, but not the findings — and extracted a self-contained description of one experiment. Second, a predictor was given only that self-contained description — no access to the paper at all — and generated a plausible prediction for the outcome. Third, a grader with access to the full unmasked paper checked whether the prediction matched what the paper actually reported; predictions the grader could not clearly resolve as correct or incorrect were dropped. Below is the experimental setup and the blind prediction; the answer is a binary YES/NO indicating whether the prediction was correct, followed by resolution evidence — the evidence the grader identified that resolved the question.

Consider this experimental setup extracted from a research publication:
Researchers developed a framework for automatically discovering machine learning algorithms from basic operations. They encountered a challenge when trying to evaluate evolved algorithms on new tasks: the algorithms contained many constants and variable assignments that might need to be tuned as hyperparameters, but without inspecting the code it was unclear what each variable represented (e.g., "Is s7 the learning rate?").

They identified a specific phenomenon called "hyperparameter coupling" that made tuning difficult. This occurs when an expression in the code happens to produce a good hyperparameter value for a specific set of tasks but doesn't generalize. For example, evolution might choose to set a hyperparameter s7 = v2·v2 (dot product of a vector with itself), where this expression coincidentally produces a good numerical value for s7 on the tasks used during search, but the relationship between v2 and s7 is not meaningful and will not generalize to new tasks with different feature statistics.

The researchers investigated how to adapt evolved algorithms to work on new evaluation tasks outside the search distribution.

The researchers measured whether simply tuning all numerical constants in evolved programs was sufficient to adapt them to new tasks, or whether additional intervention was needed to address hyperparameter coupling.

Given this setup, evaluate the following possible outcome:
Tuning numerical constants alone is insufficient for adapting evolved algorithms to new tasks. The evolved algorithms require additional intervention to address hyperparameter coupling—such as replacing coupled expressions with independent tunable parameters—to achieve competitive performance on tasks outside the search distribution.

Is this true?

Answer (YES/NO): YES